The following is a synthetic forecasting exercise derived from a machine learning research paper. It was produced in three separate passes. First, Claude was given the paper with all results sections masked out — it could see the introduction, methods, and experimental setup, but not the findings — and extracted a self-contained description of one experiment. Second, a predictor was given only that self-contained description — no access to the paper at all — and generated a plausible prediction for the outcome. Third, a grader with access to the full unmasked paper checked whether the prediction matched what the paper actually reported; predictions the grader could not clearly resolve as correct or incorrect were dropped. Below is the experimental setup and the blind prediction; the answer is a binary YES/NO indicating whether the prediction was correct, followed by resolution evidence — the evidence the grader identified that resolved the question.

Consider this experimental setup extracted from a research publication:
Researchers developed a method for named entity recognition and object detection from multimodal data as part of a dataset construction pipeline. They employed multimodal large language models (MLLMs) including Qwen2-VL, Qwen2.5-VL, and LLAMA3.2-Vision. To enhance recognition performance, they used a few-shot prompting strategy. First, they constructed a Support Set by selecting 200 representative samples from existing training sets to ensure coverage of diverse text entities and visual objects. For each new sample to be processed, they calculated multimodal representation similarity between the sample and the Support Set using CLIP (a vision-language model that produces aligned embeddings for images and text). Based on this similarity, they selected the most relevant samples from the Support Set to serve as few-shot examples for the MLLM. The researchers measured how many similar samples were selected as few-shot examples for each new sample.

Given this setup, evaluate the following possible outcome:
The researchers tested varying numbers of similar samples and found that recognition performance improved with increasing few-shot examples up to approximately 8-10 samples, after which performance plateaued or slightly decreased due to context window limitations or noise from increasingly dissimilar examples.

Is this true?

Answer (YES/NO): NO